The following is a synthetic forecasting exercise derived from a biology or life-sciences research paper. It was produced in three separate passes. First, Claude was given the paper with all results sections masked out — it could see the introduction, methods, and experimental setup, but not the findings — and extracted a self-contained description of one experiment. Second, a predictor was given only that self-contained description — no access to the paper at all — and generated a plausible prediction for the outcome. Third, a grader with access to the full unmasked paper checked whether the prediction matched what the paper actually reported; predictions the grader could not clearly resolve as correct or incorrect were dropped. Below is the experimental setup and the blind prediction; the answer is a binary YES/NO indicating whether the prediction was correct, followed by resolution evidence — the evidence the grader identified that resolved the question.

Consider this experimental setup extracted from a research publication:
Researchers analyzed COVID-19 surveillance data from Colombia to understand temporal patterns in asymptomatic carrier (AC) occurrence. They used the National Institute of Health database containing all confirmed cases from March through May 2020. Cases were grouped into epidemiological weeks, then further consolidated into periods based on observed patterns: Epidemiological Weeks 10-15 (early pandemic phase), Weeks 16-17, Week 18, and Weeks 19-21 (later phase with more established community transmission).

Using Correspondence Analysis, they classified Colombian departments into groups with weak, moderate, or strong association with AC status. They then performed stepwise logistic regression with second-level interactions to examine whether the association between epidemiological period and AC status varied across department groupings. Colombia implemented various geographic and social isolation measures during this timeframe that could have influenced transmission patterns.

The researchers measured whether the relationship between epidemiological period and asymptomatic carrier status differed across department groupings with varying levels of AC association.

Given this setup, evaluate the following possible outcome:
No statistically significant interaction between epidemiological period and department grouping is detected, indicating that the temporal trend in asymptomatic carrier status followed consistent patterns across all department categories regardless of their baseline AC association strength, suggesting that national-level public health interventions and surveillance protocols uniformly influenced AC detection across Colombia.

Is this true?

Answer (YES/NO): NO